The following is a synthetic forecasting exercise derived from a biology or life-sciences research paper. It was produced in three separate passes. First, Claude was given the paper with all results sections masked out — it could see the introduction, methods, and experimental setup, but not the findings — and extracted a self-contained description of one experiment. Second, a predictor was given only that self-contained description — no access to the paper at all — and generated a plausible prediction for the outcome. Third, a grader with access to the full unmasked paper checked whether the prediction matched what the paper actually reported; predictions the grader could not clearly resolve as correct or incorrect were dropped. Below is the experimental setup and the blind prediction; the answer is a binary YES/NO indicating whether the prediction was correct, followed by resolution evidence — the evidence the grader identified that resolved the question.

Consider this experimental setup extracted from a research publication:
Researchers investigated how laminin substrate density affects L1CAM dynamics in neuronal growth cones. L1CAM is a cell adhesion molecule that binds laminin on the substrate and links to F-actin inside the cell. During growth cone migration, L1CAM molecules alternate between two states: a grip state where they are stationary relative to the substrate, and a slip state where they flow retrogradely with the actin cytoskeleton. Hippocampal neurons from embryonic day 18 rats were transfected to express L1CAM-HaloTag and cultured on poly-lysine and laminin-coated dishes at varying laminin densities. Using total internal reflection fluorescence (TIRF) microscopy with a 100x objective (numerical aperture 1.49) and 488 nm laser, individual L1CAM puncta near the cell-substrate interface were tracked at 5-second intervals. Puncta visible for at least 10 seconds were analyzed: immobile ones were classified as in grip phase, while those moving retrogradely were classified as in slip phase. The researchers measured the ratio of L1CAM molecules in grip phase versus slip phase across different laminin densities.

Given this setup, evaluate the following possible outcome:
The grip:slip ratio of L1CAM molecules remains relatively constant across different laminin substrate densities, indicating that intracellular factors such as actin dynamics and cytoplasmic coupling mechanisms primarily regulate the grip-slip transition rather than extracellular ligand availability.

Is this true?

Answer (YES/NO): NO